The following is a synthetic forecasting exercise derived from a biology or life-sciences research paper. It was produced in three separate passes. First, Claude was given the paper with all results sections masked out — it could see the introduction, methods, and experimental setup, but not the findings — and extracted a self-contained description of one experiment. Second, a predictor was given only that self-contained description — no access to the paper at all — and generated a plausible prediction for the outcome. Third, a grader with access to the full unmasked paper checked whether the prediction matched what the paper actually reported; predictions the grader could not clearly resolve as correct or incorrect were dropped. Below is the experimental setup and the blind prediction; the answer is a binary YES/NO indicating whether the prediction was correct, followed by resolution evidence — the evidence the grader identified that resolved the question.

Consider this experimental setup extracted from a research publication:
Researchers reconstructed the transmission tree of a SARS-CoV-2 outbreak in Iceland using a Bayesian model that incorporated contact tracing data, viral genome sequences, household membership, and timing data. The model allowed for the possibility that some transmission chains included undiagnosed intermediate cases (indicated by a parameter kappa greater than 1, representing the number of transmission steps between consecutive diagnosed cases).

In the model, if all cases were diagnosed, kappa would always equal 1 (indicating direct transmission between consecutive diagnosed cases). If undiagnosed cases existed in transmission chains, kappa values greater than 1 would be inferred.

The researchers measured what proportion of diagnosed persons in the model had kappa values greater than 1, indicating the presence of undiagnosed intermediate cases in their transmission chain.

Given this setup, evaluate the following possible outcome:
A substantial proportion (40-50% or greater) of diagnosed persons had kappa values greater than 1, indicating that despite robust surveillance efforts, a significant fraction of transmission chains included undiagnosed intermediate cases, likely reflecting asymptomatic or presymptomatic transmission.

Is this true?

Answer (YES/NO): NO